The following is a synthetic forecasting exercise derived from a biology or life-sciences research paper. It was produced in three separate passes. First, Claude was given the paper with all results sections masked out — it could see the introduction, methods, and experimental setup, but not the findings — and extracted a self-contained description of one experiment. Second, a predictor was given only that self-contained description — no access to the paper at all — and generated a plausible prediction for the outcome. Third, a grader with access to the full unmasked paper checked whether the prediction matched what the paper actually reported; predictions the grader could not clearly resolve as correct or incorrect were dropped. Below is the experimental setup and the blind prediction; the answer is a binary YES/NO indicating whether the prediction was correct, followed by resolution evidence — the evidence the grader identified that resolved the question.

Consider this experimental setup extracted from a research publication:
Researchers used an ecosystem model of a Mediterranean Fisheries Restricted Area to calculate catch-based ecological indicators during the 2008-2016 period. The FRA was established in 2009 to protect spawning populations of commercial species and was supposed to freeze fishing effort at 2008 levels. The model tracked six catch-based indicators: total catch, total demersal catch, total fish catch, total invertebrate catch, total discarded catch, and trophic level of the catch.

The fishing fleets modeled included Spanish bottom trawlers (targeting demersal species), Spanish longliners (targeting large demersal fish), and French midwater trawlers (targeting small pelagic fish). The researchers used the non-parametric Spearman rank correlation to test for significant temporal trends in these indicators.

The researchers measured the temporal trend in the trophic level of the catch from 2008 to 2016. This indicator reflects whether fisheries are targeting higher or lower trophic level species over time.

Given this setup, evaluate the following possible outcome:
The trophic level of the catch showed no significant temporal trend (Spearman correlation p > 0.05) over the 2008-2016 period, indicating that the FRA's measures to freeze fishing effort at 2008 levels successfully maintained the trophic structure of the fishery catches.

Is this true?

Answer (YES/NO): NO